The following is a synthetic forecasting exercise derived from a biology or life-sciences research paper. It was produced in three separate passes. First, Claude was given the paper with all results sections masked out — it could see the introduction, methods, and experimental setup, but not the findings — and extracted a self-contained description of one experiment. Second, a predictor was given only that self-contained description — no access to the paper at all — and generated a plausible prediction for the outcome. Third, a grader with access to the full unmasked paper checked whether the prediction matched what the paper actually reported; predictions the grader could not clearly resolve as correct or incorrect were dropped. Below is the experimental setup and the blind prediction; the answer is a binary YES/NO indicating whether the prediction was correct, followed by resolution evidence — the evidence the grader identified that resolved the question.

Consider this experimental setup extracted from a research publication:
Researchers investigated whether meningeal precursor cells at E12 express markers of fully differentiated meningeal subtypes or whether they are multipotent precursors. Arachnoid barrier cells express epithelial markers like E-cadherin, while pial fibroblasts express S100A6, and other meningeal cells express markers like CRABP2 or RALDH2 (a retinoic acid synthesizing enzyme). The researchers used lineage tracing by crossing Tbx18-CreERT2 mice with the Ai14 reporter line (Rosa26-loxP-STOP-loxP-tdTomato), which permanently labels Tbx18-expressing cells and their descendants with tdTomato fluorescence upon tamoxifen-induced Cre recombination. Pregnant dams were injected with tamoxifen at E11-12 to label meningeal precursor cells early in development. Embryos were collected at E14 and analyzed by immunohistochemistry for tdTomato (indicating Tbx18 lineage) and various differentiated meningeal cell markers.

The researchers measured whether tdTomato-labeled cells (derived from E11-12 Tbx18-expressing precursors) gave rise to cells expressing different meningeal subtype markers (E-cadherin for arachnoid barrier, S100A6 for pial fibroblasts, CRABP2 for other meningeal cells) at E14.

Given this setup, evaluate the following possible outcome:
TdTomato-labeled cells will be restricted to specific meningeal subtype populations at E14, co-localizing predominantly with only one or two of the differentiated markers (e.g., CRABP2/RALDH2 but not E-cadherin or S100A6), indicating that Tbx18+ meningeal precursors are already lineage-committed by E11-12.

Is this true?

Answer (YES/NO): NO